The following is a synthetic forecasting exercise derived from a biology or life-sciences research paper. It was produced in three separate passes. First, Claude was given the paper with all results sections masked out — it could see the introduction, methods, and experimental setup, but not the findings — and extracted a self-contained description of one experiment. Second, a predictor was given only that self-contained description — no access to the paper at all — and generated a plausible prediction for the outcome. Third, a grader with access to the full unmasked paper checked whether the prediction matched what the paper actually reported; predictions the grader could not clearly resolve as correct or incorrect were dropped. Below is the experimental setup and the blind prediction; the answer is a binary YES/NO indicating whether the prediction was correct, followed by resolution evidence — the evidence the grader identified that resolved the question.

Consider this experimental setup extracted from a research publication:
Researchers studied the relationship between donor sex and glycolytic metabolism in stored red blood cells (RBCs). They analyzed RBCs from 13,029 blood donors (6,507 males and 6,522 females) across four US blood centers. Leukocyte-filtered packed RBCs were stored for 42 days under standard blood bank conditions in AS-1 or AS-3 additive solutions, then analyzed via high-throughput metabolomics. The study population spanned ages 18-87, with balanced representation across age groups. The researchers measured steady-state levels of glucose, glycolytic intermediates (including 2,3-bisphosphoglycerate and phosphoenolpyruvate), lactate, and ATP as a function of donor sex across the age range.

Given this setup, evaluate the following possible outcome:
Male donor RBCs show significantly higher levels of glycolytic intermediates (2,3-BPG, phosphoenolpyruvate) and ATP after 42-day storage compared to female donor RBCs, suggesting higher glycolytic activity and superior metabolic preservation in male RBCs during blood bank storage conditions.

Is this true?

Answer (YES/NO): NO